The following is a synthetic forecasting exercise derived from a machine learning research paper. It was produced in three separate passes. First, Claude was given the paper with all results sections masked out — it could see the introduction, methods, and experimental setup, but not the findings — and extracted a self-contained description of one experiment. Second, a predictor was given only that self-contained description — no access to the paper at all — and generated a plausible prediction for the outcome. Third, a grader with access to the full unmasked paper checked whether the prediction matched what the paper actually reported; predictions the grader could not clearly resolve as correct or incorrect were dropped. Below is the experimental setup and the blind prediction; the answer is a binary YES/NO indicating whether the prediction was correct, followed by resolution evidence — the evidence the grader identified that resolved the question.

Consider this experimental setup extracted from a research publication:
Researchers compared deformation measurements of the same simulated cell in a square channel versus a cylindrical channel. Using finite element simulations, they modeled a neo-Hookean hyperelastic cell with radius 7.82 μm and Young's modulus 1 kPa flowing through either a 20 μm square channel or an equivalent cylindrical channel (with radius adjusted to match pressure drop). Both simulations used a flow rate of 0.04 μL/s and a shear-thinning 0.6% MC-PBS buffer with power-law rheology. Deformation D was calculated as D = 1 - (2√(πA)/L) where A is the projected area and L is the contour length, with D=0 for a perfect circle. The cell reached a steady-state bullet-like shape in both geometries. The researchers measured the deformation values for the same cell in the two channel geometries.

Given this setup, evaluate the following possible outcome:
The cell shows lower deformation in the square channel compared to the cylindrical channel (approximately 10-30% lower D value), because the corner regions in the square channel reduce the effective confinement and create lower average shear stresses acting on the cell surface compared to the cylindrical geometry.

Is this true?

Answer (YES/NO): NO